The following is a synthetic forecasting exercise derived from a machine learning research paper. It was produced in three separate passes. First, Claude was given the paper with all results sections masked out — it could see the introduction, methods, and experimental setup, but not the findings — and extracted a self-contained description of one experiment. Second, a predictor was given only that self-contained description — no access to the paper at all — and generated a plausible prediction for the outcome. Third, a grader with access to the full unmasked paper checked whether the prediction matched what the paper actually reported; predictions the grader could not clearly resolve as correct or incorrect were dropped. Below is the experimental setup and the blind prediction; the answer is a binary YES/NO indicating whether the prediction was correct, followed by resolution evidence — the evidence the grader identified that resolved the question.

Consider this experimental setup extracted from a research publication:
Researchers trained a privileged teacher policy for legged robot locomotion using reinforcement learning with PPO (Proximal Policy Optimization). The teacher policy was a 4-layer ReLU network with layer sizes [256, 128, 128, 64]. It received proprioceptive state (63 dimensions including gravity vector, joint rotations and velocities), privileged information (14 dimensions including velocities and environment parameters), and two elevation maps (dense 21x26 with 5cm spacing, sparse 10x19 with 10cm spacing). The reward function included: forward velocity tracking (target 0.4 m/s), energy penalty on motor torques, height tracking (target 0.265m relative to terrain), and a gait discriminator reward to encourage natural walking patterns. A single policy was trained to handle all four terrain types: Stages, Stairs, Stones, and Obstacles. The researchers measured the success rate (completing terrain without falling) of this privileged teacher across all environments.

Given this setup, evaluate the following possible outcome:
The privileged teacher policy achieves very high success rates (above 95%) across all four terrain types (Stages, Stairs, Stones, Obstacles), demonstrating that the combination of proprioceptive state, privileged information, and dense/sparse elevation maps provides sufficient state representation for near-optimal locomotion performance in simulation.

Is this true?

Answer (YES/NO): NO